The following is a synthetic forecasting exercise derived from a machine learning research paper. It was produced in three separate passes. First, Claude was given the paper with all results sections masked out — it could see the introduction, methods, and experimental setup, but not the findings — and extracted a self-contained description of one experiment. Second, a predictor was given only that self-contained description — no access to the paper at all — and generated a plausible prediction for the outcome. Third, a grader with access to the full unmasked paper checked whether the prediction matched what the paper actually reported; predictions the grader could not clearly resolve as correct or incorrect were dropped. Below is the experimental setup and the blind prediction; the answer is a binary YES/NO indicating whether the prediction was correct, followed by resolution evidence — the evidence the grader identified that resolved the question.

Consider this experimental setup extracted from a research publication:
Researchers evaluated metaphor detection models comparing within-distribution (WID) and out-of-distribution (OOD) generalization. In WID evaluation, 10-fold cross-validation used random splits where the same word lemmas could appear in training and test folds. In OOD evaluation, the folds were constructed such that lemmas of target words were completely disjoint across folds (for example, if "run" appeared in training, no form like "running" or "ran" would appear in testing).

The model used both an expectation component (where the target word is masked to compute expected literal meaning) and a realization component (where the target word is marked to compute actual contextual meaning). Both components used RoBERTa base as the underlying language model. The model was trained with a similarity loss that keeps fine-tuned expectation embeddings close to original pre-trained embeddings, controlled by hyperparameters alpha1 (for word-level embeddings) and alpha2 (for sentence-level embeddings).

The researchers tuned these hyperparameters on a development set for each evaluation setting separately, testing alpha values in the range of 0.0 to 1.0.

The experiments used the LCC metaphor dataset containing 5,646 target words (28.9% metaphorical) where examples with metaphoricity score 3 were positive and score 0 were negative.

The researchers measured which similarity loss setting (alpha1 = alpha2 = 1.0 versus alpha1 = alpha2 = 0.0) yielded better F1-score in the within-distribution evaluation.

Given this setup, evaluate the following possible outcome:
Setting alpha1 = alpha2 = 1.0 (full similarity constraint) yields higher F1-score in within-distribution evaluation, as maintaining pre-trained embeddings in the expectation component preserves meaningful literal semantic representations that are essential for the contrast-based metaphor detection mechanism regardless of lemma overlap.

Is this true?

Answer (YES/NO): YES